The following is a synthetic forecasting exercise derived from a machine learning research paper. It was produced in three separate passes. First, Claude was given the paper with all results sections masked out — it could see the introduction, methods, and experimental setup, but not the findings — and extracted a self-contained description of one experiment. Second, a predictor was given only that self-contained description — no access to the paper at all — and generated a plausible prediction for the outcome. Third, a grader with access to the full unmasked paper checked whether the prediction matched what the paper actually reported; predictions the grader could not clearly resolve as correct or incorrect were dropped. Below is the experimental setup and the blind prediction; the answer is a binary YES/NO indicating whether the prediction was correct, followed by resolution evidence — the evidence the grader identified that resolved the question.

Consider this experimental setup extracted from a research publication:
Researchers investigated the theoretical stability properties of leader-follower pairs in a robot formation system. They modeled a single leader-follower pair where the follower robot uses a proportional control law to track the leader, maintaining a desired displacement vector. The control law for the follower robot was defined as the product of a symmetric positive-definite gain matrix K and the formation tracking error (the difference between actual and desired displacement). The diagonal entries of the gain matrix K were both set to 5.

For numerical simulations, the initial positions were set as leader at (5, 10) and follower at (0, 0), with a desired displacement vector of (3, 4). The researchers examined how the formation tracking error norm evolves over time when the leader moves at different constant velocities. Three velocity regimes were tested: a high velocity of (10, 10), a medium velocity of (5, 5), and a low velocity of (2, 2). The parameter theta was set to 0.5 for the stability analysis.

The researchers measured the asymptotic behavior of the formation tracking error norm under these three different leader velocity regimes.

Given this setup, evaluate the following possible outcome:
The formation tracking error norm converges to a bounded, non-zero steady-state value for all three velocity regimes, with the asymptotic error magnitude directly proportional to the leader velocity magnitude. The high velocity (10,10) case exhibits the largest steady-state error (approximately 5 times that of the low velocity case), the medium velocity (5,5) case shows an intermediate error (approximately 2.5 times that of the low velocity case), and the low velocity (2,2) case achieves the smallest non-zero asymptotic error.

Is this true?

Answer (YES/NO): YES